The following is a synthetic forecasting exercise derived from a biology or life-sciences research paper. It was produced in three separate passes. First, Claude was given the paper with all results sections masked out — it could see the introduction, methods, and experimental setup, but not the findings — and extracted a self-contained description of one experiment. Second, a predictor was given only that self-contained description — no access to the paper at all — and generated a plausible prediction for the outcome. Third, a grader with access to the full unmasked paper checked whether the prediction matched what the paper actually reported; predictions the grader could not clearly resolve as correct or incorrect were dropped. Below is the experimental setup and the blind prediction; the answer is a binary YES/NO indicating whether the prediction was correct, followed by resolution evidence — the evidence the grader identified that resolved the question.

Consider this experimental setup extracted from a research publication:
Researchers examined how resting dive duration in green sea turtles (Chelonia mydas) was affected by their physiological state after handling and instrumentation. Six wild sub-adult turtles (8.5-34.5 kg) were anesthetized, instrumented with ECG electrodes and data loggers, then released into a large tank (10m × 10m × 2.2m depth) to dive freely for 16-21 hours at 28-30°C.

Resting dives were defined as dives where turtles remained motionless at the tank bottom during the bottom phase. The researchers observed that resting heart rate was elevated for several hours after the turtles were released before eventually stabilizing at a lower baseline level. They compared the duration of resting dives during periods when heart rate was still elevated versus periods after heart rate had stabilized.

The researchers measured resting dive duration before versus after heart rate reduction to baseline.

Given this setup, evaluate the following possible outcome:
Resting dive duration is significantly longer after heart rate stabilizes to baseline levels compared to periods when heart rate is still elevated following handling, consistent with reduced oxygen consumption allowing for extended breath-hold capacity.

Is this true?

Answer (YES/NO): YES